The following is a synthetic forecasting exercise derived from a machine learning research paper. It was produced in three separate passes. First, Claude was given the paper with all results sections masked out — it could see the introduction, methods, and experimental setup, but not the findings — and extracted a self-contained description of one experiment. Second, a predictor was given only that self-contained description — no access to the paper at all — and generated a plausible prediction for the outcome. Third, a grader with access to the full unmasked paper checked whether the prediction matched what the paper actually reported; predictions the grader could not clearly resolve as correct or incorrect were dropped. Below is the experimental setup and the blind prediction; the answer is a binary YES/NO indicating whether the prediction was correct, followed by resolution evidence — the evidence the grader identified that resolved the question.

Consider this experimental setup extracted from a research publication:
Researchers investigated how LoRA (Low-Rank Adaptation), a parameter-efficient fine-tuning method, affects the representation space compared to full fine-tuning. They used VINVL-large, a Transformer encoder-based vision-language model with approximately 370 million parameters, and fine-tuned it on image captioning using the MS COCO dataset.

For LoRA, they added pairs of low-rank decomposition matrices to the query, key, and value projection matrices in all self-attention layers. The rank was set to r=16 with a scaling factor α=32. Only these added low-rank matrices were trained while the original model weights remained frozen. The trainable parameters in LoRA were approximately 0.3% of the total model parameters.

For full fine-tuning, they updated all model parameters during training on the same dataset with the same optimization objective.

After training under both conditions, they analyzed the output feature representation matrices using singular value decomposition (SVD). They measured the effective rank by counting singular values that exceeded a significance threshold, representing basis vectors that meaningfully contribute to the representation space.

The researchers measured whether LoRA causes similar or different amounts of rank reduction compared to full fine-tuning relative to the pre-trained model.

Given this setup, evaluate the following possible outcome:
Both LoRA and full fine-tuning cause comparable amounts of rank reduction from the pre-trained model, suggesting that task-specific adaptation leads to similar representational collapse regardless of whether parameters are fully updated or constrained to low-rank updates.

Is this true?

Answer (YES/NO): YES